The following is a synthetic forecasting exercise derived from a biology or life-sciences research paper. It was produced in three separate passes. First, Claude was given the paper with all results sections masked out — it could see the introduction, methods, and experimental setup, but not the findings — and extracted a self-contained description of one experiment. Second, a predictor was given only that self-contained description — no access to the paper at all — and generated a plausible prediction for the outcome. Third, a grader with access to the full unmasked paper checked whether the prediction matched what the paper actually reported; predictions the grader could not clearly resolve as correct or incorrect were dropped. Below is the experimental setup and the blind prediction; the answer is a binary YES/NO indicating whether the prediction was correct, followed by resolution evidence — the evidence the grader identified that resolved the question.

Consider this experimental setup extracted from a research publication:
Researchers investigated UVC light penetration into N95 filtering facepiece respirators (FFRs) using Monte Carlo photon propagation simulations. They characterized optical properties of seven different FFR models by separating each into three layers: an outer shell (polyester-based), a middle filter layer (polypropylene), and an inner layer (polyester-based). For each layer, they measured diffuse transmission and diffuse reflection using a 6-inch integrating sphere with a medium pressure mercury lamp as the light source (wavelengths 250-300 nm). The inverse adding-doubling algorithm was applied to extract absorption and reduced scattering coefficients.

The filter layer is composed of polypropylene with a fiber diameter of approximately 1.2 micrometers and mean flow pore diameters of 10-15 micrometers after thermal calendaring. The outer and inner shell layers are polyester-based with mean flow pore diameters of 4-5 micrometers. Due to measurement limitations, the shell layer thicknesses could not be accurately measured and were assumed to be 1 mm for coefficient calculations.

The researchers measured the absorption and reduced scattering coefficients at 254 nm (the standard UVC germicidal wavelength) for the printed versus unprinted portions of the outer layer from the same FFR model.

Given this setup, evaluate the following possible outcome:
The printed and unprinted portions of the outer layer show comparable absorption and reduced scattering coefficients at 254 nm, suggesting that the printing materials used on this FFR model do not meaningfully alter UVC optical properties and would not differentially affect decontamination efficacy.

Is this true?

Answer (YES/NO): YES